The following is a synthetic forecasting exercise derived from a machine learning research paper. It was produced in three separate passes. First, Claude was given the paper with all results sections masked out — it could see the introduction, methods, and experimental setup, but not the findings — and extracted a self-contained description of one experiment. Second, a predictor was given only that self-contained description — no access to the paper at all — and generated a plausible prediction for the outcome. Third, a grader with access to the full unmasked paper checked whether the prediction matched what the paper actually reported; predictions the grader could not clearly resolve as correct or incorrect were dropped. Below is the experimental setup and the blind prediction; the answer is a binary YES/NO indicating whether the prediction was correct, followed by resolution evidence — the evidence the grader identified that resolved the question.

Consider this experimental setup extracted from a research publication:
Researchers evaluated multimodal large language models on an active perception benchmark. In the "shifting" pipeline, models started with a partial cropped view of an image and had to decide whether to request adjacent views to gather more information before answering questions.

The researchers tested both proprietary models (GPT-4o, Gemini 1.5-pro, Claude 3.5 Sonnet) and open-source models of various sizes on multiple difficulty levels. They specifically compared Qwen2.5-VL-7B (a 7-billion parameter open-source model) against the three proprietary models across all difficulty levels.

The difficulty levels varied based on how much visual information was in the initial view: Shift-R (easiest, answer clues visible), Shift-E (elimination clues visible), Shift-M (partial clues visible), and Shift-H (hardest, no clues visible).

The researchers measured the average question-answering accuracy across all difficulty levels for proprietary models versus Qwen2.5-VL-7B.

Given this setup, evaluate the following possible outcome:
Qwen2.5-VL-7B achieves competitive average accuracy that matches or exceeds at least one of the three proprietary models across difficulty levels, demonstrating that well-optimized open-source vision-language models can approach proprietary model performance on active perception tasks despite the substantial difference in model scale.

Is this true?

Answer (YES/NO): YES